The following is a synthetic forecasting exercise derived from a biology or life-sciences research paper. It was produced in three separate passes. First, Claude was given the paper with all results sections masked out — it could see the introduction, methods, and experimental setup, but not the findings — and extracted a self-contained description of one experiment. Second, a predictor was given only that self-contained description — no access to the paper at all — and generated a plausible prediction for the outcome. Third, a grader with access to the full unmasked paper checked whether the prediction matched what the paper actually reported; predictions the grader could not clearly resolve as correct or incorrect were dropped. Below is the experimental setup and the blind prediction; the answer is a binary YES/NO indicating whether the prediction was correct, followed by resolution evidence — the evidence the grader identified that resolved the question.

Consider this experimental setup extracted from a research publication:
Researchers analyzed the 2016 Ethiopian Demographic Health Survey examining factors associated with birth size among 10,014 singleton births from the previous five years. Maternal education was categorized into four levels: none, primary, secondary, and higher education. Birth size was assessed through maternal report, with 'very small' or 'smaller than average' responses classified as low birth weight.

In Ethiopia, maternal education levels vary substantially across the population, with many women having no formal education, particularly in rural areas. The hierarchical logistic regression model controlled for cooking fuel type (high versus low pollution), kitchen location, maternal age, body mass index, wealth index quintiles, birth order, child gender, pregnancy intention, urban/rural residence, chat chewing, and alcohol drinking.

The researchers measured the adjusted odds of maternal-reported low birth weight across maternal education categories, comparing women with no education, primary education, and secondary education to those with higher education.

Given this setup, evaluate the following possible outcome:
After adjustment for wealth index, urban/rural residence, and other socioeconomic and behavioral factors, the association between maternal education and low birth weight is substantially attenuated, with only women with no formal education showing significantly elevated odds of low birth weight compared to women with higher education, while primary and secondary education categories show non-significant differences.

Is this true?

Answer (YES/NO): NO